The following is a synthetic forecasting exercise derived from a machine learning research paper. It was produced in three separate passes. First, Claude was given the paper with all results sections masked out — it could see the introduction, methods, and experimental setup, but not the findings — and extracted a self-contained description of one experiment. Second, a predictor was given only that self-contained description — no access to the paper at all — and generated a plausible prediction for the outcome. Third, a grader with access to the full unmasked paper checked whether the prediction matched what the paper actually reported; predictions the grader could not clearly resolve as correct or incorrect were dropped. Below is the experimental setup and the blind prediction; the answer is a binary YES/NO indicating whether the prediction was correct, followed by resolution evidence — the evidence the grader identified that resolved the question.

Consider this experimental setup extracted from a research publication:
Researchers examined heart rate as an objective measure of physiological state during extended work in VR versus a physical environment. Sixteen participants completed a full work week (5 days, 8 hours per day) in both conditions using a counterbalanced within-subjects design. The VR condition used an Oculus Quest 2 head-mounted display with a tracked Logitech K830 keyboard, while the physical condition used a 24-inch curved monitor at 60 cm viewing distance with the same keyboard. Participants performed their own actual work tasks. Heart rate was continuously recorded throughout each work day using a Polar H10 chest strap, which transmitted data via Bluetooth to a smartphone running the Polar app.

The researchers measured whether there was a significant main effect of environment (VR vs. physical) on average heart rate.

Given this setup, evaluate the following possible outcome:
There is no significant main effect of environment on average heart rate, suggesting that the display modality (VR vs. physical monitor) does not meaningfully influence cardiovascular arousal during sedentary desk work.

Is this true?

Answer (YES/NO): YES